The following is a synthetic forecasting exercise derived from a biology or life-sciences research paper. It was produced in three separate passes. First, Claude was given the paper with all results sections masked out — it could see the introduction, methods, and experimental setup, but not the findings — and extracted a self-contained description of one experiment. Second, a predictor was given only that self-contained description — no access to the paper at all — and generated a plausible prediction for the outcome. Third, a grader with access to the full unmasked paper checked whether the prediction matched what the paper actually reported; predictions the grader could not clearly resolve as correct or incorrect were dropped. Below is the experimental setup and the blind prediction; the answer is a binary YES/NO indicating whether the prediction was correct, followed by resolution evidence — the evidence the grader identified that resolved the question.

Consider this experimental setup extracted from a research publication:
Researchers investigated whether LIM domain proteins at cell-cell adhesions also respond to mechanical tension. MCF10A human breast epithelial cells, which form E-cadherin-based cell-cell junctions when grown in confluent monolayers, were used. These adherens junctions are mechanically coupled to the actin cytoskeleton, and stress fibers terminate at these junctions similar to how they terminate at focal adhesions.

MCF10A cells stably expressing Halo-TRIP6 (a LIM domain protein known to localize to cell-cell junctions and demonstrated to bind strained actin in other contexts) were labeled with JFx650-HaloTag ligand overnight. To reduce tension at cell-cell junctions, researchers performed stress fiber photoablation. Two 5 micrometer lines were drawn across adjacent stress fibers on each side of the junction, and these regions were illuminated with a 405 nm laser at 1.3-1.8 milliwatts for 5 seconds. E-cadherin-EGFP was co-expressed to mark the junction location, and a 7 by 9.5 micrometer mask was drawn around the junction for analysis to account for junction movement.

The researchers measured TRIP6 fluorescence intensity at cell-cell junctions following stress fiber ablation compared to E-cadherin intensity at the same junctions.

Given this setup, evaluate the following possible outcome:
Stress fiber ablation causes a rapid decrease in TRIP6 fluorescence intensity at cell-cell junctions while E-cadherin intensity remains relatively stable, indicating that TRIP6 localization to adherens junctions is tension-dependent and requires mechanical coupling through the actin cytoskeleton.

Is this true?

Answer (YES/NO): YES